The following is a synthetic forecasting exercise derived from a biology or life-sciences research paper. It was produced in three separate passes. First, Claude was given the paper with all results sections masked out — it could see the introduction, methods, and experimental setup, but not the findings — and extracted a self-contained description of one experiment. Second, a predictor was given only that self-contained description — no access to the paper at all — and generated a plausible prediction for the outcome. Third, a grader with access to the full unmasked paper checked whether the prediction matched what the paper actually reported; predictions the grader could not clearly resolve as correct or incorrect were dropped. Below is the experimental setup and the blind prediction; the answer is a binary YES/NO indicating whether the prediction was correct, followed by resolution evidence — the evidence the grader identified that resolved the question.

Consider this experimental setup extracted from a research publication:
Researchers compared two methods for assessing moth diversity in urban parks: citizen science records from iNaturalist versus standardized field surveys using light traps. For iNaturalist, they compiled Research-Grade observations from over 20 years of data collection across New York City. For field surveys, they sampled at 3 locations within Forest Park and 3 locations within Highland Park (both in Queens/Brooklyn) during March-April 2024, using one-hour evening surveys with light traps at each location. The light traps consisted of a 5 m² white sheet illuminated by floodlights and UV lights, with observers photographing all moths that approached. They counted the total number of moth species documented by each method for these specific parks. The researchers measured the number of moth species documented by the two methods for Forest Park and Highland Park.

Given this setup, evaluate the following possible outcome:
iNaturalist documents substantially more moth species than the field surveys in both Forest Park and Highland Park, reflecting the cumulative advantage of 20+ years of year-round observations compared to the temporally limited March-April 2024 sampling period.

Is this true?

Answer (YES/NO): NO